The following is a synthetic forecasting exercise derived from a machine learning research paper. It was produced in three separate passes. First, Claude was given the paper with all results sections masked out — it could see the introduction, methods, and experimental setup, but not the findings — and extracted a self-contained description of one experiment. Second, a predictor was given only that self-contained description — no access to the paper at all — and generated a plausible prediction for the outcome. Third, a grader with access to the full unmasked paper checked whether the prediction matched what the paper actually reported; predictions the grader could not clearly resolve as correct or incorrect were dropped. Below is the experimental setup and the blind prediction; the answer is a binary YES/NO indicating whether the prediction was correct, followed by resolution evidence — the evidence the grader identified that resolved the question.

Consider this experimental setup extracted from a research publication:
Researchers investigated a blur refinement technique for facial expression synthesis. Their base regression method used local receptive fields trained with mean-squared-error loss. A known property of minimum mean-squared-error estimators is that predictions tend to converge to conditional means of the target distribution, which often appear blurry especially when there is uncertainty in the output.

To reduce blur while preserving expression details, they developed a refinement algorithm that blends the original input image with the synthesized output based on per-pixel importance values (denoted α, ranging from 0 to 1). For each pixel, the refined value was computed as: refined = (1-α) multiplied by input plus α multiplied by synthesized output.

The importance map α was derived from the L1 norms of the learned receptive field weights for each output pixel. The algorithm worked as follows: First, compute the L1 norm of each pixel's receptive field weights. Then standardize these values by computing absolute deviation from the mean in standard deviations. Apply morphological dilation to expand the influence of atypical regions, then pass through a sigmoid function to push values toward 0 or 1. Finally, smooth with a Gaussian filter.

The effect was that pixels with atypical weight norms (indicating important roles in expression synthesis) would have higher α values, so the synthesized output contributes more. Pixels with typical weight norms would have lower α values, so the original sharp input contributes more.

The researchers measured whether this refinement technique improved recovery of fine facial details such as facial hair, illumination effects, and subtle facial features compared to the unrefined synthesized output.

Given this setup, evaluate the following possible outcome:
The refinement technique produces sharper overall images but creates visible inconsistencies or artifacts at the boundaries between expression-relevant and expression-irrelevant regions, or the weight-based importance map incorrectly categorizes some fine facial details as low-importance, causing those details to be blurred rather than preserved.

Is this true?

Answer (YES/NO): NO